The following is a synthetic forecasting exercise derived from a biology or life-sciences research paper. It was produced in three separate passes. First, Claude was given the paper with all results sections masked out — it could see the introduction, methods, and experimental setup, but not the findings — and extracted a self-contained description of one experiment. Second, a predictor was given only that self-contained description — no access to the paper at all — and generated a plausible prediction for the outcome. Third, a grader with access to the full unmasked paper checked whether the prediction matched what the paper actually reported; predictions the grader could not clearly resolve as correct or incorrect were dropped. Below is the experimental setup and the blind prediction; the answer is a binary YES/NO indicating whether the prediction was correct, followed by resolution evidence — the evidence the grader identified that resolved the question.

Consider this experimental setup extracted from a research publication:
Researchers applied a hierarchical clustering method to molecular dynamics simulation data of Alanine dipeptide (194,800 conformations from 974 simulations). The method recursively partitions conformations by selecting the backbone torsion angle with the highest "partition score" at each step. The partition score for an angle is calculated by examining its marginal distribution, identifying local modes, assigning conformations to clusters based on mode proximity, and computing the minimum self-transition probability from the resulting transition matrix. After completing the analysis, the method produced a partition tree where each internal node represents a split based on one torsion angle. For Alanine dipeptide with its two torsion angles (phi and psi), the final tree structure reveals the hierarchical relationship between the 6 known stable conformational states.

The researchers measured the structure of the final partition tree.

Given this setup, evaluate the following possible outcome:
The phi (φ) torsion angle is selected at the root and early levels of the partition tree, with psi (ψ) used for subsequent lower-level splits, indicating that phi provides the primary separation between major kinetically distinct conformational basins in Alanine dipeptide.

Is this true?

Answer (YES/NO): NO